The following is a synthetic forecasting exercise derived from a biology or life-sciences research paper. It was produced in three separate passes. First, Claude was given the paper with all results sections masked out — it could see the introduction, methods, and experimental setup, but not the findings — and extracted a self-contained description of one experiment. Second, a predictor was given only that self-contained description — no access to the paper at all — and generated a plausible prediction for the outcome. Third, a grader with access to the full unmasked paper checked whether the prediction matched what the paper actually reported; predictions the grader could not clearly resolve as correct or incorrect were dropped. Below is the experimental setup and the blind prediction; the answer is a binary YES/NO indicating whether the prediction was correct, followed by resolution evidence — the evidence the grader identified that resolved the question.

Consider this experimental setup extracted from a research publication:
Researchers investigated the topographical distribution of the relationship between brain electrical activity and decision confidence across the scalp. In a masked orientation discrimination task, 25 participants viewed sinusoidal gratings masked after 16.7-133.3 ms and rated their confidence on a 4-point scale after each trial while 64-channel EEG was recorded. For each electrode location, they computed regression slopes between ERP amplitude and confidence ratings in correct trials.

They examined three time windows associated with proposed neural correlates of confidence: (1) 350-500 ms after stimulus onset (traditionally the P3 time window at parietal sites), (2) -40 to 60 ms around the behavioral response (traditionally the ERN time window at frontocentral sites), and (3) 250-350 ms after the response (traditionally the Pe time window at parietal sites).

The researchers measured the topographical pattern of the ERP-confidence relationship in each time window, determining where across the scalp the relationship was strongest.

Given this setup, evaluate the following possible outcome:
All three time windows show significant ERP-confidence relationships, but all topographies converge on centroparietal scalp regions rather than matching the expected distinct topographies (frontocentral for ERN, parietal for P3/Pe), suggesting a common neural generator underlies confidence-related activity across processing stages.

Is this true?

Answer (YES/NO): NO